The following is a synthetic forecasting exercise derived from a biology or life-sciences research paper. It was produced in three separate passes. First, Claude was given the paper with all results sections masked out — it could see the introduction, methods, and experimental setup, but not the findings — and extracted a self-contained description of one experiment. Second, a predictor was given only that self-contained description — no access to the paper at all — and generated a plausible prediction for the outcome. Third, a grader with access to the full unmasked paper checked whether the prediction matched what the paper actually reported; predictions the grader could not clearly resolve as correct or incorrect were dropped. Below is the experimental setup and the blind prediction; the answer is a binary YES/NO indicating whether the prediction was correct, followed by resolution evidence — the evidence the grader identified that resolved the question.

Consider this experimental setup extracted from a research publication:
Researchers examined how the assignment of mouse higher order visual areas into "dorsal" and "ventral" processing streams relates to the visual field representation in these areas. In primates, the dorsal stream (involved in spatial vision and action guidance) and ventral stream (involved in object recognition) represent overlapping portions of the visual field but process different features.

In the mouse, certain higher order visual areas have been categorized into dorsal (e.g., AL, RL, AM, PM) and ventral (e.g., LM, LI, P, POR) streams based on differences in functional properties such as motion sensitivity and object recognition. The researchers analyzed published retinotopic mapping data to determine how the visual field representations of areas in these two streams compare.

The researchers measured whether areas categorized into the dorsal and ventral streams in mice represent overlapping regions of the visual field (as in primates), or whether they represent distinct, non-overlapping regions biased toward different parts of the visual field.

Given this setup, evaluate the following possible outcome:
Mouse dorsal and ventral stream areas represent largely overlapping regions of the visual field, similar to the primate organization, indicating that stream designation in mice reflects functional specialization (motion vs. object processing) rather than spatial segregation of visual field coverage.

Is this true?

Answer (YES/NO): NO